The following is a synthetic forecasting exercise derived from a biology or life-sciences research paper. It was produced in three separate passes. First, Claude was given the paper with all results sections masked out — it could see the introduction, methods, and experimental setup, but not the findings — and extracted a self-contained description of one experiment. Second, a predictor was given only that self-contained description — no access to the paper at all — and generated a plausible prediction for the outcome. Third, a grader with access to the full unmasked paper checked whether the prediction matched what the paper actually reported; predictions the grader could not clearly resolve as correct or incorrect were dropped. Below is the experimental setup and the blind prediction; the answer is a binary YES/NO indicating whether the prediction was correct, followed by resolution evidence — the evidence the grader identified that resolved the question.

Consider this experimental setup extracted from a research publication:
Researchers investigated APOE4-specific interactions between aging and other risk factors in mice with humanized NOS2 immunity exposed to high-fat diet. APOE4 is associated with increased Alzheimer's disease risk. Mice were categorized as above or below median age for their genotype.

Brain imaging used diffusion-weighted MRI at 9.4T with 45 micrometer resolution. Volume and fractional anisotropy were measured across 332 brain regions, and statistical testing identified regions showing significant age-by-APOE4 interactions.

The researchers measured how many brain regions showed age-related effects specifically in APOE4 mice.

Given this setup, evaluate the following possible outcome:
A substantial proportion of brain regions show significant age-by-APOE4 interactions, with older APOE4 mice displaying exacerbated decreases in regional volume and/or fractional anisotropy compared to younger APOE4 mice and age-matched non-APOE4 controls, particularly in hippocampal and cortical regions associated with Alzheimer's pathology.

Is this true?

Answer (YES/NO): NO